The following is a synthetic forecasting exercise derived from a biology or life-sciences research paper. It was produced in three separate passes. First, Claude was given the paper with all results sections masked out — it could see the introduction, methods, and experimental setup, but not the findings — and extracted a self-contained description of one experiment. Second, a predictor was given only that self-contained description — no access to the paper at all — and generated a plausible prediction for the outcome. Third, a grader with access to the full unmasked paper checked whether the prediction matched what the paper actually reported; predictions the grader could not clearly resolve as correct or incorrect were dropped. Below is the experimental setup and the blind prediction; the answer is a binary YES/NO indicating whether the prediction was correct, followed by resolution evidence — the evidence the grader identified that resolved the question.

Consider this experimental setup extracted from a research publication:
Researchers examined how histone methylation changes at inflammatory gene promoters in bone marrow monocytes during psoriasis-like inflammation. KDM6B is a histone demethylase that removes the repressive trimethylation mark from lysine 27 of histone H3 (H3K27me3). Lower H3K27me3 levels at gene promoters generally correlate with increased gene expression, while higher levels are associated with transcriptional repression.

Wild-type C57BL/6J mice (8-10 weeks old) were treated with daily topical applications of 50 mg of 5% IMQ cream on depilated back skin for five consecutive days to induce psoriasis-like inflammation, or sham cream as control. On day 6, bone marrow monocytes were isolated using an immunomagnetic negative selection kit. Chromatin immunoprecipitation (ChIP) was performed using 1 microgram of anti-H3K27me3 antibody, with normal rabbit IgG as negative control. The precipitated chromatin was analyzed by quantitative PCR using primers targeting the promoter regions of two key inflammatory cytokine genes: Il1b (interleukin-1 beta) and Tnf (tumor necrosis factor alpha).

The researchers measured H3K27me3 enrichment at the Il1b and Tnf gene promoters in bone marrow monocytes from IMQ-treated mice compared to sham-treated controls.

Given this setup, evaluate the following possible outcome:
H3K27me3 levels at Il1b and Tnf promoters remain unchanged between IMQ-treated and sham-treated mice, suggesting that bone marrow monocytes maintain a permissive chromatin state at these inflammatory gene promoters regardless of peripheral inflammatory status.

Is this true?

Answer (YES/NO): NO